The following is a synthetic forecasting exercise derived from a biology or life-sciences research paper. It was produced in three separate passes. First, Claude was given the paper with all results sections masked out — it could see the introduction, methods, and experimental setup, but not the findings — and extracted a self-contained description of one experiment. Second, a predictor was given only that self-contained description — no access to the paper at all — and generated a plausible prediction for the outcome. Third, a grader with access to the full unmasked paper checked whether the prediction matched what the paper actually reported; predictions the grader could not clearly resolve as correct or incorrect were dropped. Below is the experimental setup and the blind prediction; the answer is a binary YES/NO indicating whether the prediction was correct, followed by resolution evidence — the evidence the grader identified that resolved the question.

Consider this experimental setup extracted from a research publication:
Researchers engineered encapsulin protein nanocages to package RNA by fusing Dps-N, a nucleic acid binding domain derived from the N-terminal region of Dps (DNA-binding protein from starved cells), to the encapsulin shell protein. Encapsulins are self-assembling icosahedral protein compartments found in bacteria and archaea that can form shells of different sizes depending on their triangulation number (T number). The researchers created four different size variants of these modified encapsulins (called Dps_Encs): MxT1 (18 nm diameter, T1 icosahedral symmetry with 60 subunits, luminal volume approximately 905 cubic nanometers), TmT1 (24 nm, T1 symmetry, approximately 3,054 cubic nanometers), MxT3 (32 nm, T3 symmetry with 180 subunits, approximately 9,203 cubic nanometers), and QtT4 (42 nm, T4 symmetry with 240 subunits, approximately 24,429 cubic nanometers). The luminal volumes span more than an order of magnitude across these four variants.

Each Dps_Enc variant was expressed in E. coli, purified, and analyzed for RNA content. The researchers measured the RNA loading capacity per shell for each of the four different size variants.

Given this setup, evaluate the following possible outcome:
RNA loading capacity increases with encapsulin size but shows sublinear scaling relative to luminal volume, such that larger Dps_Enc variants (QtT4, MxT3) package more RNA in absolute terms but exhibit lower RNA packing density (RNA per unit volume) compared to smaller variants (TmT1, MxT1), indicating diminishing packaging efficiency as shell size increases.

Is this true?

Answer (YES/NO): NO